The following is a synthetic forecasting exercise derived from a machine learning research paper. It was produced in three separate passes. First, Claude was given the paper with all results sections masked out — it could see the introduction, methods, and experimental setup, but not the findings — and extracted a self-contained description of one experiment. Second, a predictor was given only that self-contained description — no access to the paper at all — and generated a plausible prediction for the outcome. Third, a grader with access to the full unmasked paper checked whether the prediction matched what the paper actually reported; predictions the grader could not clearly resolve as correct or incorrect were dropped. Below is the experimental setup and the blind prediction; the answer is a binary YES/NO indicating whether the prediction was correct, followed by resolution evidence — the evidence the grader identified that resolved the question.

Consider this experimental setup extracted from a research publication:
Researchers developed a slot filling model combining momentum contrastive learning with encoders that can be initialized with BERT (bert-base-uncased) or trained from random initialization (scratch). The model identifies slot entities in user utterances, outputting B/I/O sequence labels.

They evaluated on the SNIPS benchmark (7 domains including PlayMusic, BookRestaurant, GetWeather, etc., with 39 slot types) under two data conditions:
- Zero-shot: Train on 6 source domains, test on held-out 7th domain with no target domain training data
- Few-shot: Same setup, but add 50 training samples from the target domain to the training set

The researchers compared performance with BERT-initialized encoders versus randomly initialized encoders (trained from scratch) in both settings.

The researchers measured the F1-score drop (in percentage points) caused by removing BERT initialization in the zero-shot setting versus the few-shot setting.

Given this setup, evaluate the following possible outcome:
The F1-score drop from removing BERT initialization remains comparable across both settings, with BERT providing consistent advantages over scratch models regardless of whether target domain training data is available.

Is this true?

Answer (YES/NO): NO